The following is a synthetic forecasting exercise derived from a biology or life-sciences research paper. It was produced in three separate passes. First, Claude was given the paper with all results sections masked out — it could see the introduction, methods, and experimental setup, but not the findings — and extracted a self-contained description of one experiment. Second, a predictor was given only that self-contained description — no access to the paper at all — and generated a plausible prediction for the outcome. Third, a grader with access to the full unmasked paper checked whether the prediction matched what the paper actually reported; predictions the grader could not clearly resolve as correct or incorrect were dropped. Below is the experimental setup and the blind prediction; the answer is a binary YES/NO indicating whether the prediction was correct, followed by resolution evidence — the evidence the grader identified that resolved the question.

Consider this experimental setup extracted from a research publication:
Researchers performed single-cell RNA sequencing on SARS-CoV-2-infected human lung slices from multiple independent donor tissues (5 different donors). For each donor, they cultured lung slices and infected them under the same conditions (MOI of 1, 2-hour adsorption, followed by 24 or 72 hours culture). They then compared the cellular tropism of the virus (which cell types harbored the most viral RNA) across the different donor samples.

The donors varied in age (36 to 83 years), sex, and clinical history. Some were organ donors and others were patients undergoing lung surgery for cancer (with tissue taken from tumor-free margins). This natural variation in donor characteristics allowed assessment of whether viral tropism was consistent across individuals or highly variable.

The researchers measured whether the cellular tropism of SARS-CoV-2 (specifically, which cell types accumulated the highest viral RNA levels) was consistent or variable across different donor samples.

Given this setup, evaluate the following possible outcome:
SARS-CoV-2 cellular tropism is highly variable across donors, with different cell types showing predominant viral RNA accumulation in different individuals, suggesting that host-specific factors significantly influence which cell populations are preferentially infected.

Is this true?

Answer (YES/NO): NO